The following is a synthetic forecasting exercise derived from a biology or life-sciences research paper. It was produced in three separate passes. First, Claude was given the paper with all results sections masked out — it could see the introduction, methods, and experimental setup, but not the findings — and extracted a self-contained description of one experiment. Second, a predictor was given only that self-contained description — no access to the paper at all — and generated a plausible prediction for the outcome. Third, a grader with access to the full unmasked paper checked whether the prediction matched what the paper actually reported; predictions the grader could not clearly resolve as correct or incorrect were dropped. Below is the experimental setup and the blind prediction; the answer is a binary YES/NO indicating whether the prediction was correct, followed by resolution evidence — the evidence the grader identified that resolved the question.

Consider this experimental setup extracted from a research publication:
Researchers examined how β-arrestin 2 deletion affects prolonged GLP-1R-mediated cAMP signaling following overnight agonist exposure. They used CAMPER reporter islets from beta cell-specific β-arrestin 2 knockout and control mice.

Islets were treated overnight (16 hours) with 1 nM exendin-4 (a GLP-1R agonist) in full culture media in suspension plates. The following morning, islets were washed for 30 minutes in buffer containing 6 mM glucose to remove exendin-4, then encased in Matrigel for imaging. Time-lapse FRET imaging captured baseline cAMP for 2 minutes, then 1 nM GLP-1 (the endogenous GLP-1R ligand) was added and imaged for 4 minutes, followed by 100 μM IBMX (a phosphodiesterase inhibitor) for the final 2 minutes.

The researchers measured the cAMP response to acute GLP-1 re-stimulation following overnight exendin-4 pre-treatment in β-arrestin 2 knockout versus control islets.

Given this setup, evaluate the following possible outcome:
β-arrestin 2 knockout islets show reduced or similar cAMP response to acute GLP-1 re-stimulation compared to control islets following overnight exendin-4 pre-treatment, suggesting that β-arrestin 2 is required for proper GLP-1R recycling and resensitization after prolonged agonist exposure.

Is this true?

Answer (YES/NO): NO